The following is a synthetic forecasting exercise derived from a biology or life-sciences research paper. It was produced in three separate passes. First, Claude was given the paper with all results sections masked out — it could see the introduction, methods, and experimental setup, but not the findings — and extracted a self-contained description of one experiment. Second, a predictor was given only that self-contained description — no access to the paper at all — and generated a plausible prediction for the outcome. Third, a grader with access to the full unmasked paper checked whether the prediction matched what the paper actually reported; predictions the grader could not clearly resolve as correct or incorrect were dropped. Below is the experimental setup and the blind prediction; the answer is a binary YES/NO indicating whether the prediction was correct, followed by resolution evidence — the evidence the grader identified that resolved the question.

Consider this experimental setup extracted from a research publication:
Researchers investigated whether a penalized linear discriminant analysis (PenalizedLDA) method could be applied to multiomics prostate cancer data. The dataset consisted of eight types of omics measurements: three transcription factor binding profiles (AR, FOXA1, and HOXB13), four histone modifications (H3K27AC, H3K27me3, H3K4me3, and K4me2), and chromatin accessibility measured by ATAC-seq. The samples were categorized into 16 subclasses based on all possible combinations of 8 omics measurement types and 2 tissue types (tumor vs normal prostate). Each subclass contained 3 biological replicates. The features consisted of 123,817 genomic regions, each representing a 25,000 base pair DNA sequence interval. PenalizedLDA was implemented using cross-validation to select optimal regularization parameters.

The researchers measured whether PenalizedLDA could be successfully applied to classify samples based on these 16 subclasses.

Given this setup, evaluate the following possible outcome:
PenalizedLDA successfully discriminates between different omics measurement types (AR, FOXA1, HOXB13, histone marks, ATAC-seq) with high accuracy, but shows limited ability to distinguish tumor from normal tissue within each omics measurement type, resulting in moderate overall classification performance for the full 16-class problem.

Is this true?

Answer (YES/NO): NO